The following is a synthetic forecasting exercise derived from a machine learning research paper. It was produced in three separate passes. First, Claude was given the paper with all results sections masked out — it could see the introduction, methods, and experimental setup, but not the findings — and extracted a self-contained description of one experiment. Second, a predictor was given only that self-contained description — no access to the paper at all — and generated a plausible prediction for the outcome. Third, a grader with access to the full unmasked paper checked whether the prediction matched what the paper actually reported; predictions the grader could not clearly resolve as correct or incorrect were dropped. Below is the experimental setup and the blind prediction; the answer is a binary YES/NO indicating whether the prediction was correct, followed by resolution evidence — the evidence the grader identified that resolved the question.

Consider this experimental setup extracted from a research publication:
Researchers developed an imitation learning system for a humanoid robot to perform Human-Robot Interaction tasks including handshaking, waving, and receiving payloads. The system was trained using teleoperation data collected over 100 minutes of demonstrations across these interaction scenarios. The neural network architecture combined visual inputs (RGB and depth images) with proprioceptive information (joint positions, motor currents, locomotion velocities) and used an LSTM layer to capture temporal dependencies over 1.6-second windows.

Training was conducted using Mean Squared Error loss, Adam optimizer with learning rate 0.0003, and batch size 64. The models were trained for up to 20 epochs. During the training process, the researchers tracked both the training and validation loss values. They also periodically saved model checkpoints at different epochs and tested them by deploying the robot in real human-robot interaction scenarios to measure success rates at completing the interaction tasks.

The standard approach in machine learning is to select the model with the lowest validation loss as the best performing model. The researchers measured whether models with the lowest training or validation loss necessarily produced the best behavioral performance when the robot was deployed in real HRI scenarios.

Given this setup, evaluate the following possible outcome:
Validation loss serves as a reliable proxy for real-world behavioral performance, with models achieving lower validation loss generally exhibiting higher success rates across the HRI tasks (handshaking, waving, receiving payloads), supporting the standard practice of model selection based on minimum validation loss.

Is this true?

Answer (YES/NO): NO